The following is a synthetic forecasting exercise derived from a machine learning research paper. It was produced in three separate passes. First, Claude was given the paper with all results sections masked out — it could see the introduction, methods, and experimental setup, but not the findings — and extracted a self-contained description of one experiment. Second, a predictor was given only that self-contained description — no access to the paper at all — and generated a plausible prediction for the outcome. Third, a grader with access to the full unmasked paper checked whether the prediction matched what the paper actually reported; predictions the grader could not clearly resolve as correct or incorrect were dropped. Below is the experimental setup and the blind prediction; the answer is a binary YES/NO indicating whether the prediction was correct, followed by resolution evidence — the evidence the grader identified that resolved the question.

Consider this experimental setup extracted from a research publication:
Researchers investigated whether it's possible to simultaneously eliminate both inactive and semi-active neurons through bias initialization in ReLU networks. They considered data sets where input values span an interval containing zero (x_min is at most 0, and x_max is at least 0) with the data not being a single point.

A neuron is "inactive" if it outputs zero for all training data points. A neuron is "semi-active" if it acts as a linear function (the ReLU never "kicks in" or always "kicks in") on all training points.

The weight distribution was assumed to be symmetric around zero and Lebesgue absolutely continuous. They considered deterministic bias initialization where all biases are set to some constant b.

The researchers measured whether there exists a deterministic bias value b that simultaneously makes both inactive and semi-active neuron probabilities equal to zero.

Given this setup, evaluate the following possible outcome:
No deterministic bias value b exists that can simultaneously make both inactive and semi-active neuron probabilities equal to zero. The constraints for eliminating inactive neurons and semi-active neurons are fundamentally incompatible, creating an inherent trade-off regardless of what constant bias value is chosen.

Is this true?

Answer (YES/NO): NO